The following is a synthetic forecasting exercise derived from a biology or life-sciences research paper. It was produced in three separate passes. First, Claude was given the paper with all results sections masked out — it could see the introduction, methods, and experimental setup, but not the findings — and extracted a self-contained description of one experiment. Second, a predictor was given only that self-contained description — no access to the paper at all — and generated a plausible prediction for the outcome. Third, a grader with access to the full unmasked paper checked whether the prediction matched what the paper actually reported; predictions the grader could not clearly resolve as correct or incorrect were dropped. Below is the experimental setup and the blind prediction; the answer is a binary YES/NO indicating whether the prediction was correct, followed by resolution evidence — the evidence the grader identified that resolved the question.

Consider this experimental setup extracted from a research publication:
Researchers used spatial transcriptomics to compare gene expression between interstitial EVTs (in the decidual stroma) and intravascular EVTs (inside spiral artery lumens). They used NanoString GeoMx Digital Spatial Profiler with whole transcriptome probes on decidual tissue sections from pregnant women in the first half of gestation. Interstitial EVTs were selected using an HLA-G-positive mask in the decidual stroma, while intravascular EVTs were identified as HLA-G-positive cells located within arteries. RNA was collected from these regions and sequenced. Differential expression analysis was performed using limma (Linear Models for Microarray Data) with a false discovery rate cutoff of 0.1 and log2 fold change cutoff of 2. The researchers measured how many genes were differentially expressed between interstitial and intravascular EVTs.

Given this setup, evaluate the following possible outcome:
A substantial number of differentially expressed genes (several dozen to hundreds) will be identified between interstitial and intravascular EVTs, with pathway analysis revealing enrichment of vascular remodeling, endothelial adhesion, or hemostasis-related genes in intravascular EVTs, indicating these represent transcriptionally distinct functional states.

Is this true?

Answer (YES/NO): YES